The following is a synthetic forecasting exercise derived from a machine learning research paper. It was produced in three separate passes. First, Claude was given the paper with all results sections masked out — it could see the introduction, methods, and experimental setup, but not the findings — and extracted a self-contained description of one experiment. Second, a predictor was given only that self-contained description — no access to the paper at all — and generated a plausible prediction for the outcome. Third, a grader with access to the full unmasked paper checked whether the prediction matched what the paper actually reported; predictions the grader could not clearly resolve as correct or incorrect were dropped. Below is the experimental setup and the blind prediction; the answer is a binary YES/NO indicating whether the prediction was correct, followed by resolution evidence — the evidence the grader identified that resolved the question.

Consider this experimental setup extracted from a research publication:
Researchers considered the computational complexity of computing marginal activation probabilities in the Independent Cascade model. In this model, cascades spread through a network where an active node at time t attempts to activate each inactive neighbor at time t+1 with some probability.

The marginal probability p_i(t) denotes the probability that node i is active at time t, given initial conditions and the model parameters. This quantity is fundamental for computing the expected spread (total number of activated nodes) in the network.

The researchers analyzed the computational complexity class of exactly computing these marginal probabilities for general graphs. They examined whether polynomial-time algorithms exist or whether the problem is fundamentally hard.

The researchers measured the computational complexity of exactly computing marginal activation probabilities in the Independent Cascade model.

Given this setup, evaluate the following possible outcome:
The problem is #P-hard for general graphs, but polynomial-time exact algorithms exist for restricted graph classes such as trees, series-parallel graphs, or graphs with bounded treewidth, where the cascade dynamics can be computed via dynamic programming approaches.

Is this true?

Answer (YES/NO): NO